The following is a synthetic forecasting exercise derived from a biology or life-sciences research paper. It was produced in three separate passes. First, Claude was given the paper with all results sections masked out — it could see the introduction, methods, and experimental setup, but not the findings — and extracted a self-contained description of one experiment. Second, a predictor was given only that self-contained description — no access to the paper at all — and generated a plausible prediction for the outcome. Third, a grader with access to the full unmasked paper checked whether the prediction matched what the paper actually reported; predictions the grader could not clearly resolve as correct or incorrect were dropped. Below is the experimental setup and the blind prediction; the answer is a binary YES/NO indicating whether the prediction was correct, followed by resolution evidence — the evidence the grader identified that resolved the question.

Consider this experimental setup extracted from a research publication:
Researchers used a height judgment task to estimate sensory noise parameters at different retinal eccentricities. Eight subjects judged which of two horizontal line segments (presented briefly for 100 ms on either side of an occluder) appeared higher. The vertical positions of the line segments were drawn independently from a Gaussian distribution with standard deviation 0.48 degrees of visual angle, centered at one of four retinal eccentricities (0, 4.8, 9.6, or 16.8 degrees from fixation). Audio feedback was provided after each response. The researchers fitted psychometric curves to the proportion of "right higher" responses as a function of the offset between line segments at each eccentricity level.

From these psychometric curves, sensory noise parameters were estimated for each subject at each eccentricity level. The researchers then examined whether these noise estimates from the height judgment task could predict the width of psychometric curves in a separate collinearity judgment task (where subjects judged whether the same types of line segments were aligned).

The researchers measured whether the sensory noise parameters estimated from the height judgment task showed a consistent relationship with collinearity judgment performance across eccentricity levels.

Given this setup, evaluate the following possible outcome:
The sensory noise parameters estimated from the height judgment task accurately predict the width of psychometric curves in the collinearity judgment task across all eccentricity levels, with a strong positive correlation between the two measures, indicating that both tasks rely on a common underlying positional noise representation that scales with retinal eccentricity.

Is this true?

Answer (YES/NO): YES